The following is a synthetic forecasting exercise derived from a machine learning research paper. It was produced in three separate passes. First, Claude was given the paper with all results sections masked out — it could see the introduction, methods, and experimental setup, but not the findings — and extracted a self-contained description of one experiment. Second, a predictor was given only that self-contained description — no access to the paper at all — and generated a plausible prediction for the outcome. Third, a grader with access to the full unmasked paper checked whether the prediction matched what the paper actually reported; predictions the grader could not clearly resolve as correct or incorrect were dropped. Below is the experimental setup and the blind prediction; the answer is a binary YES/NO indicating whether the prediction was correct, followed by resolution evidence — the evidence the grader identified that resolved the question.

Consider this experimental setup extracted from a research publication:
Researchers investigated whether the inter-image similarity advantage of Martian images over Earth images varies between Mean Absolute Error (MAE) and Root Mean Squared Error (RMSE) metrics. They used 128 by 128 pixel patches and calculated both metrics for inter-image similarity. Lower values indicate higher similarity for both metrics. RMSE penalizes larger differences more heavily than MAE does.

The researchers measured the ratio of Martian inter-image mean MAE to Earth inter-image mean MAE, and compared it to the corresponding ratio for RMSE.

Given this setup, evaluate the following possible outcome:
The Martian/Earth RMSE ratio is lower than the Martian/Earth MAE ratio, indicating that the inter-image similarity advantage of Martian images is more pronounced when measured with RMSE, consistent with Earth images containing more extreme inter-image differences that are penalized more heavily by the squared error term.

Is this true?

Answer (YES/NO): YES